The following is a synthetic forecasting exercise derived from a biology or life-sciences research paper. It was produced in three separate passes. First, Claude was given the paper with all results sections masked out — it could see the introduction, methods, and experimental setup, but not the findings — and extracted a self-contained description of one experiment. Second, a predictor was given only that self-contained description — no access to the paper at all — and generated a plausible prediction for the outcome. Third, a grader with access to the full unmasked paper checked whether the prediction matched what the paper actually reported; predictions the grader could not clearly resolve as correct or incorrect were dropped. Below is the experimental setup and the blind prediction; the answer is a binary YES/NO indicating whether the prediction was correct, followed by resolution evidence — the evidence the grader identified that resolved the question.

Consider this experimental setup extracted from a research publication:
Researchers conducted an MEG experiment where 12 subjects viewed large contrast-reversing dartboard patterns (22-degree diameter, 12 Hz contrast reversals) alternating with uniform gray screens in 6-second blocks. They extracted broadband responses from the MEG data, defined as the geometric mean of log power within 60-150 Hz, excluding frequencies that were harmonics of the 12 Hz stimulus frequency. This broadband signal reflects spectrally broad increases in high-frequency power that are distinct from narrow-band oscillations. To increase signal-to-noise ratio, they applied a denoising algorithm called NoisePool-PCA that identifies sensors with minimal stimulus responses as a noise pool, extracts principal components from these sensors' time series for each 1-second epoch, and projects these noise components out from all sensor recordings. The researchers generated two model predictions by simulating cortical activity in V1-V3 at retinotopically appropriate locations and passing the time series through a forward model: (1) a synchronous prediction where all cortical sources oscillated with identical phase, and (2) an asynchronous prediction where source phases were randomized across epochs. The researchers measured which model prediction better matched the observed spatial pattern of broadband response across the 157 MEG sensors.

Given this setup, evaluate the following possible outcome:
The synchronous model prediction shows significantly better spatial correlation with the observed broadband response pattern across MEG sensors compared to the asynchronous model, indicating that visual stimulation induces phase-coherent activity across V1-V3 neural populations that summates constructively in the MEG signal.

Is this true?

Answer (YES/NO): NO